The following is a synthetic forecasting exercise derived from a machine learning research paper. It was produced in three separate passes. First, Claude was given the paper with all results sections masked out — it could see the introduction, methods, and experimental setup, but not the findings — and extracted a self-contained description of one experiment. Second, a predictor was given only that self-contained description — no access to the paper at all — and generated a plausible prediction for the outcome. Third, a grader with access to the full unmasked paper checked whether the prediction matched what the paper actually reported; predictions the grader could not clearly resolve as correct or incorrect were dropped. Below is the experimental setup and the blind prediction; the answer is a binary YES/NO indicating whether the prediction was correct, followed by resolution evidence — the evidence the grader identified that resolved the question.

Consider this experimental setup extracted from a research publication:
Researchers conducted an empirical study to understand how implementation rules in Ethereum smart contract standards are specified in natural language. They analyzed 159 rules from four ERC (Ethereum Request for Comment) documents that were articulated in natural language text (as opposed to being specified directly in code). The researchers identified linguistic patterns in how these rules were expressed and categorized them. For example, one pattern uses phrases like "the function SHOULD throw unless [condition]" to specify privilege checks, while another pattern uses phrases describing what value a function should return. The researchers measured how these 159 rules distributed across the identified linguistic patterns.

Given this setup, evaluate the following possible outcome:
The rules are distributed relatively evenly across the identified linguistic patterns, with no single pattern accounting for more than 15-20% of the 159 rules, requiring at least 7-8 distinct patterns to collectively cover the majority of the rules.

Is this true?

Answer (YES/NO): NO